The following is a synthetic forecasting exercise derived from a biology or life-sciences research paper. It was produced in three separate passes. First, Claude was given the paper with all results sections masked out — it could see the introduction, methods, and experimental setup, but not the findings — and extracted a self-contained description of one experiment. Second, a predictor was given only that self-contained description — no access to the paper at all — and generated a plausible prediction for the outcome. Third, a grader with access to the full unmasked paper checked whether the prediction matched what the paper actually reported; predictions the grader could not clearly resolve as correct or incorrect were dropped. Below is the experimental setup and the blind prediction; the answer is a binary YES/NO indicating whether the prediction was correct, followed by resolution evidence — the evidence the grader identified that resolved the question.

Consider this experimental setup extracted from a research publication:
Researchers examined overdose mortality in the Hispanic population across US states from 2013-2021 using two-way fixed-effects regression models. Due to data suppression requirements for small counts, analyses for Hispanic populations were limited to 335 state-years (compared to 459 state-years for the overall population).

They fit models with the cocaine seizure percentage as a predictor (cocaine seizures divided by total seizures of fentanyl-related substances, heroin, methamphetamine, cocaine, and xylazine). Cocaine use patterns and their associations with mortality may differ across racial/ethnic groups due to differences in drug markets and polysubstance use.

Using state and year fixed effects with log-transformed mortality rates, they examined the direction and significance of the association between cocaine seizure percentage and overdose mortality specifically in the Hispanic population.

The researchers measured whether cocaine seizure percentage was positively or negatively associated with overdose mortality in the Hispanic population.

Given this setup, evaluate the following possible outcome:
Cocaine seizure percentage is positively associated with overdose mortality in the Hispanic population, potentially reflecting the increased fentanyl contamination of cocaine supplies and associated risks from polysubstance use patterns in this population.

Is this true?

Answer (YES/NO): NO